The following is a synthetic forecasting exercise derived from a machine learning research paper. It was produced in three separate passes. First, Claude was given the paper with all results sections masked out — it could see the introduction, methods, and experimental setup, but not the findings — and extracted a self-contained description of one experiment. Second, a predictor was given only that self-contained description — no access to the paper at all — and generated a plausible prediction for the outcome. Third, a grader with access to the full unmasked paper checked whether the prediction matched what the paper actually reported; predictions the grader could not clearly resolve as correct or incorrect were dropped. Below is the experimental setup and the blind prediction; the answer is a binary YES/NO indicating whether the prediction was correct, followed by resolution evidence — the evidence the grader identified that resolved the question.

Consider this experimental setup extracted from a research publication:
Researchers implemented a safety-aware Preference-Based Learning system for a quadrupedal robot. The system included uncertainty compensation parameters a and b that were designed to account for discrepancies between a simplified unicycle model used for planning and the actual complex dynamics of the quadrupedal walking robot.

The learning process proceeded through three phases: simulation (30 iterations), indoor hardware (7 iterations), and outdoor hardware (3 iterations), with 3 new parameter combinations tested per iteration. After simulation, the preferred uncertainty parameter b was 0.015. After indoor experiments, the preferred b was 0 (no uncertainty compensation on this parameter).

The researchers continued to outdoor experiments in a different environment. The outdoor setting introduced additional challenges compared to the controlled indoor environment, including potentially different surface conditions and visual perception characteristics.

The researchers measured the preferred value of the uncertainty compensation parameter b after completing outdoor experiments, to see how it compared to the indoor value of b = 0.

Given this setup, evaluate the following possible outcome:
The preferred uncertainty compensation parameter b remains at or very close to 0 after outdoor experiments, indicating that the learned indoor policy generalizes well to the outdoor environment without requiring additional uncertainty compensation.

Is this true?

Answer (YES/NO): NO